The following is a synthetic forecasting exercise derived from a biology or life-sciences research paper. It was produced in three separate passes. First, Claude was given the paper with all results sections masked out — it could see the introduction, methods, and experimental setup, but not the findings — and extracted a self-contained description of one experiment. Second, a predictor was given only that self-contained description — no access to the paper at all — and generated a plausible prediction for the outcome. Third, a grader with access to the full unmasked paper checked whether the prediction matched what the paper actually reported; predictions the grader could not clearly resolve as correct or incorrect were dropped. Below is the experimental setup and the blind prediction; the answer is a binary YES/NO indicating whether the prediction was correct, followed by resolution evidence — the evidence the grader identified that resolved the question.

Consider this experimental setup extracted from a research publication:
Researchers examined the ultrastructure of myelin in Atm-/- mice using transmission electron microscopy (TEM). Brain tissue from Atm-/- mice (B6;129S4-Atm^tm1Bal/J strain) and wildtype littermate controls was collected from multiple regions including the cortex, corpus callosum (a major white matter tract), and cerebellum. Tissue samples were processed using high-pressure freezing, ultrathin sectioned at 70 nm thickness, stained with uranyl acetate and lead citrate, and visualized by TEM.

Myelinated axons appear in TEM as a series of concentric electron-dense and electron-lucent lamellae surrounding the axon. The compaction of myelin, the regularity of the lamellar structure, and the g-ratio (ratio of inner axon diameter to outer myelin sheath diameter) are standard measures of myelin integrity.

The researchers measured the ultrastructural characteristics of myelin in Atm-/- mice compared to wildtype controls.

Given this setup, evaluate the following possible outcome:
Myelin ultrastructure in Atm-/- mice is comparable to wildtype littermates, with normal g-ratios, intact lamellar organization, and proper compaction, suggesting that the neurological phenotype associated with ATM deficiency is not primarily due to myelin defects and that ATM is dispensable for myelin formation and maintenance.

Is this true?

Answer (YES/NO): NO